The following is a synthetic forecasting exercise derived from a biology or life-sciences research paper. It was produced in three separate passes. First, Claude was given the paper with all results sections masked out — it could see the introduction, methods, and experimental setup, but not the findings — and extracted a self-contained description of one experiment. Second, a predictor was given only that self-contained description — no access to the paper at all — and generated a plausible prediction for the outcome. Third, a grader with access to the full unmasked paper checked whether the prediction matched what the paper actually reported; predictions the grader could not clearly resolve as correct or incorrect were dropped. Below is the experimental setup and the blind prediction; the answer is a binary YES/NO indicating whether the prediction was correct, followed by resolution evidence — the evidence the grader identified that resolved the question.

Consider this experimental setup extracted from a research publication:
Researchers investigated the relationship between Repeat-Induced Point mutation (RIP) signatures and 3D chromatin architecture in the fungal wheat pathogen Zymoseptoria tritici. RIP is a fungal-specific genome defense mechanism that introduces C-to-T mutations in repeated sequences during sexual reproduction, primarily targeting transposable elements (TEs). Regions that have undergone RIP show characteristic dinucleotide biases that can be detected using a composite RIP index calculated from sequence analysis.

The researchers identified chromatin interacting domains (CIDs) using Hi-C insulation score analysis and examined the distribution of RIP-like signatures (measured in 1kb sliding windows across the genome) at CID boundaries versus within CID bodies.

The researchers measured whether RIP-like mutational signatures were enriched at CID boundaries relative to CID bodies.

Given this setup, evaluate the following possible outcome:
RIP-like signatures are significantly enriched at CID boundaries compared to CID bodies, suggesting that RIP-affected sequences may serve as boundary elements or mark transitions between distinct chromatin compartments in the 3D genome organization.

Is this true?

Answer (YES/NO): NO